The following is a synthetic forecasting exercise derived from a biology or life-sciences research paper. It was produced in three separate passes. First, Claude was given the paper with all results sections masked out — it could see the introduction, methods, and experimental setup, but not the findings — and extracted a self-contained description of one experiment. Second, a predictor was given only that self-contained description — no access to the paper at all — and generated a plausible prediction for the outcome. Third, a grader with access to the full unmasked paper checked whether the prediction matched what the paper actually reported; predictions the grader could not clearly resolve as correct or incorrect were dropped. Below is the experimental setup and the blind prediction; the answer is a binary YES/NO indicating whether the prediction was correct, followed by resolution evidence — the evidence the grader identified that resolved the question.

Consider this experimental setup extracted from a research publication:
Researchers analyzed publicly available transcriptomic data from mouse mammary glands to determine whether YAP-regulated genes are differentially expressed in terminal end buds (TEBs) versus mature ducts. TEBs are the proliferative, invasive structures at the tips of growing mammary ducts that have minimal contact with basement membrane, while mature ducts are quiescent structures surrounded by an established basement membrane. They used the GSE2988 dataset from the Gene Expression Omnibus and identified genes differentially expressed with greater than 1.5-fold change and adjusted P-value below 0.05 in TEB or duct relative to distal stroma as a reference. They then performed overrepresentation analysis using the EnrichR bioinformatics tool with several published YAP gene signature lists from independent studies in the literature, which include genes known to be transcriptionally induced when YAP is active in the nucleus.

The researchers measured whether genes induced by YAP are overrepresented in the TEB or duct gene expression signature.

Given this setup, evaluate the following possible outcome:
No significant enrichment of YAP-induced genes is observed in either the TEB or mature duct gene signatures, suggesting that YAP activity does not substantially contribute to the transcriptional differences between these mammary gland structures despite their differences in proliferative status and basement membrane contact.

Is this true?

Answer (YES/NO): NO